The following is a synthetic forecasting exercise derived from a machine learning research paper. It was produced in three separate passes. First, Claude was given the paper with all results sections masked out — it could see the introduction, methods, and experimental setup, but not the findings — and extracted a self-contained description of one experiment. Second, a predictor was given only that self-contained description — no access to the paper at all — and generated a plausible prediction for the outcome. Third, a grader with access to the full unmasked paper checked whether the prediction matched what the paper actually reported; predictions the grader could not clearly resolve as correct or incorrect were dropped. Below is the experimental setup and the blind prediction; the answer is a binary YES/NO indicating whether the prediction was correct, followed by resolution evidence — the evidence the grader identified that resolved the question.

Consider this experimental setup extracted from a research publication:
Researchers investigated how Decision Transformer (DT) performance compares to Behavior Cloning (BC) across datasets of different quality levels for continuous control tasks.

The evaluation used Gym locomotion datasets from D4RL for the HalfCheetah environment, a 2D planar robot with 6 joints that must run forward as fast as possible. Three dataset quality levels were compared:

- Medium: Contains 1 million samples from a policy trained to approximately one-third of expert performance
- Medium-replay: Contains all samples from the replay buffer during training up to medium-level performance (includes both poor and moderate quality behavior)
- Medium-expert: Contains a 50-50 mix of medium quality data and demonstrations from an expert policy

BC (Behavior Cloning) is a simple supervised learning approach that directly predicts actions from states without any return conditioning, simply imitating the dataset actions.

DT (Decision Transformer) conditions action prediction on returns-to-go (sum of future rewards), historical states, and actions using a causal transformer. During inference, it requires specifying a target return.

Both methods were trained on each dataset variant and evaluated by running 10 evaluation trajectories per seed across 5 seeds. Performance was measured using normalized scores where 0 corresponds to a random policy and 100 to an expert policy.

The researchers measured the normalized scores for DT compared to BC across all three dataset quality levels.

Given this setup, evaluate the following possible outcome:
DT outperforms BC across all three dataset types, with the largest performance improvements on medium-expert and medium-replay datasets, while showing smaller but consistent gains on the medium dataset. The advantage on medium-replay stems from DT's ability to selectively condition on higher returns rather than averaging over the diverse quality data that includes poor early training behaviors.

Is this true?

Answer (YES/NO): NO